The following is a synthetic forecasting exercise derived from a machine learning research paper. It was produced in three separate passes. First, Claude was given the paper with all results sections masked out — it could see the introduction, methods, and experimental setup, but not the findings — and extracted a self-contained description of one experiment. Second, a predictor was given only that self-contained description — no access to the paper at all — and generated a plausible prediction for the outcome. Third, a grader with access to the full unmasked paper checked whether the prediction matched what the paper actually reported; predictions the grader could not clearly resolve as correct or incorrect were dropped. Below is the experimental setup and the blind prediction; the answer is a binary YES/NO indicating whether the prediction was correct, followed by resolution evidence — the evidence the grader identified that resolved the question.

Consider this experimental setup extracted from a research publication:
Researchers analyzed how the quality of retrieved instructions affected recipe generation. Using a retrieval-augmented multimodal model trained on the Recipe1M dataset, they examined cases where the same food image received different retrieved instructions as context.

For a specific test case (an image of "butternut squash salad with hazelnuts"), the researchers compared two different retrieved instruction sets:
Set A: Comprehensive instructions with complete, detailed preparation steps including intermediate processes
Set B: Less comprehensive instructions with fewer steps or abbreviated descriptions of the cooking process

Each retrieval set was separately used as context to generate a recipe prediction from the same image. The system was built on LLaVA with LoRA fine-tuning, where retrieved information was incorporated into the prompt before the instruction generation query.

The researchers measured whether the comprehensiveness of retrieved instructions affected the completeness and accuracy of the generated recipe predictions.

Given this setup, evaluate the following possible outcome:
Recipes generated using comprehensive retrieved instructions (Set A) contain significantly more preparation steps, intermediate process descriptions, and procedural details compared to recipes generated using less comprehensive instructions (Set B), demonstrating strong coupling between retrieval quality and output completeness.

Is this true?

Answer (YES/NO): YES